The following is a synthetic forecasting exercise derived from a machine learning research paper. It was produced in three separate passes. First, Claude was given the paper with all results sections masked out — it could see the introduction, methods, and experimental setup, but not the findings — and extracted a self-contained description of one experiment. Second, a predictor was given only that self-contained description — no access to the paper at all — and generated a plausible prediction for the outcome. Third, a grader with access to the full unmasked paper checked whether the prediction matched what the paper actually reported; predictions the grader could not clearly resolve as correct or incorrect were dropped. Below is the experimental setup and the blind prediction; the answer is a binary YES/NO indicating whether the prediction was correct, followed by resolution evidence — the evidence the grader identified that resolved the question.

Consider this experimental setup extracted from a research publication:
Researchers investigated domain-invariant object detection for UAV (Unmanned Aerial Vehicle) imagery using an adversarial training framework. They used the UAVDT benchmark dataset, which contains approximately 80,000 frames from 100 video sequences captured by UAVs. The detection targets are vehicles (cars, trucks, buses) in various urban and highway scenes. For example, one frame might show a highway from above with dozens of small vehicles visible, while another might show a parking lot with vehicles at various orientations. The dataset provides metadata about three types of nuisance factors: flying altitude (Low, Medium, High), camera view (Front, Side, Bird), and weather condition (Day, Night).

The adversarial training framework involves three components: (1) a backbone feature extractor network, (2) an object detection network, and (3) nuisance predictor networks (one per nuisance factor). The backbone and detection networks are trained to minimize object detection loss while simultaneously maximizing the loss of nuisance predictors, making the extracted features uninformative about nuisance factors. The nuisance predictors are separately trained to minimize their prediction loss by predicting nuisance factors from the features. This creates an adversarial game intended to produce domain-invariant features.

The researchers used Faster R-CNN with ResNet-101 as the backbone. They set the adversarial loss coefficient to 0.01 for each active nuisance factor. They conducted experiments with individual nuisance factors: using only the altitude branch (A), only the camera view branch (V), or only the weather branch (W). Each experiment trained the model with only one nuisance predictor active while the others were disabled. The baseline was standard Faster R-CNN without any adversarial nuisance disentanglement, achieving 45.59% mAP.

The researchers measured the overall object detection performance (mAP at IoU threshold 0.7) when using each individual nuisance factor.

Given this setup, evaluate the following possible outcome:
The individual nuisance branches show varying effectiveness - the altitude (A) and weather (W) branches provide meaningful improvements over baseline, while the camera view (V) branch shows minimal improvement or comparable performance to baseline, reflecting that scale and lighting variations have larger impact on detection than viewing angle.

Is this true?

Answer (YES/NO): NO